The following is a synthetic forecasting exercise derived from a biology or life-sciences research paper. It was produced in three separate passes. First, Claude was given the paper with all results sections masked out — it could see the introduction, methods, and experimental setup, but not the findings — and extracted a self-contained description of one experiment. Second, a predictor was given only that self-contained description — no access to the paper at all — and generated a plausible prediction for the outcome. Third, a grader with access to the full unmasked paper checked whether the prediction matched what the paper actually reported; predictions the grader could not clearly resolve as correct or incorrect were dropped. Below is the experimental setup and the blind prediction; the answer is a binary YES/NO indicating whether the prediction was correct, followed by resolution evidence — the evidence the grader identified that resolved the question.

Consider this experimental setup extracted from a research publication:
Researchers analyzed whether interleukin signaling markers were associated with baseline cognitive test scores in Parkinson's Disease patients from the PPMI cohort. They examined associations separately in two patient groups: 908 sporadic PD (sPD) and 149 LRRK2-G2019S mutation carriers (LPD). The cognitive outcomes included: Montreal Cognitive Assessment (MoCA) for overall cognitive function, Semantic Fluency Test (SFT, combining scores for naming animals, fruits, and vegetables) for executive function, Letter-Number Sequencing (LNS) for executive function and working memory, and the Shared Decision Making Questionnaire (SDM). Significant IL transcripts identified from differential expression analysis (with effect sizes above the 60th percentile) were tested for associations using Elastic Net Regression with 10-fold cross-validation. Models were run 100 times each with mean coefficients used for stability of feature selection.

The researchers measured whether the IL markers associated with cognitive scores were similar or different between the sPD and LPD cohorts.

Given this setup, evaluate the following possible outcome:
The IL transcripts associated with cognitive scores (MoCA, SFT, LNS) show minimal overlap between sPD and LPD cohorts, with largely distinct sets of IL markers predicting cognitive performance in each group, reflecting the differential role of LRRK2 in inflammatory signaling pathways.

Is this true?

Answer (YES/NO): YES